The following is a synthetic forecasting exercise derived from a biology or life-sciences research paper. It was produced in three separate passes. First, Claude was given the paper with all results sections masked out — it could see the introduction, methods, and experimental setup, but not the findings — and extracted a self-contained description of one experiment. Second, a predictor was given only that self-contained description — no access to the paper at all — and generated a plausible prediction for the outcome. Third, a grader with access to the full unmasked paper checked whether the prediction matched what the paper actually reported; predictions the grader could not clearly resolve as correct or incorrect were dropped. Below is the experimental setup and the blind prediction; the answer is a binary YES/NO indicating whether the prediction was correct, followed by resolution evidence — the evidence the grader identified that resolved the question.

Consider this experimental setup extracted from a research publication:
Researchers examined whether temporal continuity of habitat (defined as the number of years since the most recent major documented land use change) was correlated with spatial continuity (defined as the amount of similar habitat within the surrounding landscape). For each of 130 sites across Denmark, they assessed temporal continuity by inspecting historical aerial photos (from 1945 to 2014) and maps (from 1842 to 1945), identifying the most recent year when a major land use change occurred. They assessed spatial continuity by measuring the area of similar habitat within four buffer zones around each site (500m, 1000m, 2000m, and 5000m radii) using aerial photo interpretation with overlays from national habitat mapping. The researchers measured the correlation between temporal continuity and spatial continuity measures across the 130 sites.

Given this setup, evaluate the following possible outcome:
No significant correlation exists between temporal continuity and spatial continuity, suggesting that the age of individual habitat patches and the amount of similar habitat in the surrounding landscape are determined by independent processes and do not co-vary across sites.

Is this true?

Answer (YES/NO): YES